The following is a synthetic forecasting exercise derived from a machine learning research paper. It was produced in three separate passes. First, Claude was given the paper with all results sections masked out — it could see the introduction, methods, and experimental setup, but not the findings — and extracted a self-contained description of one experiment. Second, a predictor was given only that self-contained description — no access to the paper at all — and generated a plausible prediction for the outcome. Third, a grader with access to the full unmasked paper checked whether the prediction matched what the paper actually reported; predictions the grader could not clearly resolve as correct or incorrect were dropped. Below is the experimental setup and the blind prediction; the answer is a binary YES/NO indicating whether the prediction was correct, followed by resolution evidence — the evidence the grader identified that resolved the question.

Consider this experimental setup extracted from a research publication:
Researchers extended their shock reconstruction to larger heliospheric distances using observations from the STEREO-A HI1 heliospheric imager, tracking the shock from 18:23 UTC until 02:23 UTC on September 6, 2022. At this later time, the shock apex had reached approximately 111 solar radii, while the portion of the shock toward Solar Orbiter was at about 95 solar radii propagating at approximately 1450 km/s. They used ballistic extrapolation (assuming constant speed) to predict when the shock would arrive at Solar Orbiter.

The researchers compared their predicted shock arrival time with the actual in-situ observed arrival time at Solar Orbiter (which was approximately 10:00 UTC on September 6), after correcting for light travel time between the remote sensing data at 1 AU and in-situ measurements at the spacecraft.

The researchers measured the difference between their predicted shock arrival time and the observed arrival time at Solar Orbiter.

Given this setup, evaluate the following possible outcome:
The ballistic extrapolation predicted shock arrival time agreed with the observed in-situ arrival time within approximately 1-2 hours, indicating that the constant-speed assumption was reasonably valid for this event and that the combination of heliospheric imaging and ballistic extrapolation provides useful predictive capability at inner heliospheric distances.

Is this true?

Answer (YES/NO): NO